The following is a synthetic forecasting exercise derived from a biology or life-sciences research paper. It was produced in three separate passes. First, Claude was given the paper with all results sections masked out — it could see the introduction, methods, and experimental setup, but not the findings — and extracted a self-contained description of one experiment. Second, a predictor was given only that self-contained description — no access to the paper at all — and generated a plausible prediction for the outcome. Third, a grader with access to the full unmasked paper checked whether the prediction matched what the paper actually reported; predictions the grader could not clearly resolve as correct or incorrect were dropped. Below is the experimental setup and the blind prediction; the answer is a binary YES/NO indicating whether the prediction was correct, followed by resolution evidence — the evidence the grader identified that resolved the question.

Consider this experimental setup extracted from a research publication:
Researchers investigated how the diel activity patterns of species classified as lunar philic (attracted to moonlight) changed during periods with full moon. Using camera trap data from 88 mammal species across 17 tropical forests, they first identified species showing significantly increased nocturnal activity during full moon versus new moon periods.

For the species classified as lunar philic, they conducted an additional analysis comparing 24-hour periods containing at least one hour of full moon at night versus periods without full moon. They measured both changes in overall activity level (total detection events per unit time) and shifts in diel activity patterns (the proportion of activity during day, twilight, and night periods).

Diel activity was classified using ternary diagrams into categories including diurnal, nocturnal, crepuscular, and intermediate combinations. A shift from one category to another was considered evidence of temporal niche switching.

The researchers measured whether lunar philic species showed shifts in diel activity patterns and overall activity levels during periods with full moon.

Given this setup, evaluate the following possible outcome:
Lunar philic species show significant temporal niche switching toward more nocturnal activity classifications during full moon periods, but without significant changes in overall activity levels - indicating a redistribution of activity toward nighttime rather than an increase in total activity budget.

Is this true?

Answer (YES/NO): NO